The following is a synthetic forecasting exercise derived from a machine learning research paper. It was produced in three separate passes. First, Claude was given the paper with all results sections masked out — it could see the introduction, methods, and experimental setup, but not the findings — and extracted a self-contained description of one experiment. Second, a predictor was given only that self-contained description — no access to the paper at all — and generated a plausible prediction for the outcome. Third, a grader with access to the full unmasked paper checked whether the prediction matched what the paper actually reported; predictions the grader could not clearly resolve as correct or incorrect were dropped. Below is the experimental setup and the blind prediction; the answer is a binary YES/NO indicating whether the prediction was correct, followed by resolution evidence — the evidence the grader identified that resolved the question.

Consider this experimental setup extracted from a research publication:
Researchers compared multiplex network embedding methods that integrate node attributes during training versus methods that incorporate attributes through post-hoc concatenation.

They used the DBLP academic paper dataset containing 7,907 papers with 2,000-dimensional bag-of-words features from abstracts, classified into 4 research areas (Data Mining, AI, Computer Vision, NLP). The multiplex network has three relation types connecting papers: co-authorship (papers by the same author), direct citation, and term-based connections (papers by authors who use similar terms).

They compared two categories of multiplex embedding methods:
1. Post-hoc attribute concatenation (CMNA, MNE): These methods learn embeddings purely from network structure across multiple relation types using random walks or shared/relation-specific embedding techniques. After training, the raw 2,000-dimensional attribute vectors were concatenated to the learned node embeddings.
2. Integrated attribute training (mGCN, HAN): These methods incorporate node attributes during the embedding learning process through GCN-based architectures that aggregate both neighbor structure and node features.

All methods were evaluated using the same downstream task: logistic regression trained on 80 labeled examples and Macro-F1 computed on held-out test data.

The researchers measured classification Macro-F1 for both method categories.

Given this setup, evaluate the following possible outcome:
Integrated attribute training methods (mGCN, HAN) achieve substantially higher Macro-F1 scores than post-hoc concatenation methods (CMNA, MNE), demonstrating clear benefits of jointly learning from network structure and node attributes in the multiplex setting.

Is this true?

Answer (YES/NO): YES